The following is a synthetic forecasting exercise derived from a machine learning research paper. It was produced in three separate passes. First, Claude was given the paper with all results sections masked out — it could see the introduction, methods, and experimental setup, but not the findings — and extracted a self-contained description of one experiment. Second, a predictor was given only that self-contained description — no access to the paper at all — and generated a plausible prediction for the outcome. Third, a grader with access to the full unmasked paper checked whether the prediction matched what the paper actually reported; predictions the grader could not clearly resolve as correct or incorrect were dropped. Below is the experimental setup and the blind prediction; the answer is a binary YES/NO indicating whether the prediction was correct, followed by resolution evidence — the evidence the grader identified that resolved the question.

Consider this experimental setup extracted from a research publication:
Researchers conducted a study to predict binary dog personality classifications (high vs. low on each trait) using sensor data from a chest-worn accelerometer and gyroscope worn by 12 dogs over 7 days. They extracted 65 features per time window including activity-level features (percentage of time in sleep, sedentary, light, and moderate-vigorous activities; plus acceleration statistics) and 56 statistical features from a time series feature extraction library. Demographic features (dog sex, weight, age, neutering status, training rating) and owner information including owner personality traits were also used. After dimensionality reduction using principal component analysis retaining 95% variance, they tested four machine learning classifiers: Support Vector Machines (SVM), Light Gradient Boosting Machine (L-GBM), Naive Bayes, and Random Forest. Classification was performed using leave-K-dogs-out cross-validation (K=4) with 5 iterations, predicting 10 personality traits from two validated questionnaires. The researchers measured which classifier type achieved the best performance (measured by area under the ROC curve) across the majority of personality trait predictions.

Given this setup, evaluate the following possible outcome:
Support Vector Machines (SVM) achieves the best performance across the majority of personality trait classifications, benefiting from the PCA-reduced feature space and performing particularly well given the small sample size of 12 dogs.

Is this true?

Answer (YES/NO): NO